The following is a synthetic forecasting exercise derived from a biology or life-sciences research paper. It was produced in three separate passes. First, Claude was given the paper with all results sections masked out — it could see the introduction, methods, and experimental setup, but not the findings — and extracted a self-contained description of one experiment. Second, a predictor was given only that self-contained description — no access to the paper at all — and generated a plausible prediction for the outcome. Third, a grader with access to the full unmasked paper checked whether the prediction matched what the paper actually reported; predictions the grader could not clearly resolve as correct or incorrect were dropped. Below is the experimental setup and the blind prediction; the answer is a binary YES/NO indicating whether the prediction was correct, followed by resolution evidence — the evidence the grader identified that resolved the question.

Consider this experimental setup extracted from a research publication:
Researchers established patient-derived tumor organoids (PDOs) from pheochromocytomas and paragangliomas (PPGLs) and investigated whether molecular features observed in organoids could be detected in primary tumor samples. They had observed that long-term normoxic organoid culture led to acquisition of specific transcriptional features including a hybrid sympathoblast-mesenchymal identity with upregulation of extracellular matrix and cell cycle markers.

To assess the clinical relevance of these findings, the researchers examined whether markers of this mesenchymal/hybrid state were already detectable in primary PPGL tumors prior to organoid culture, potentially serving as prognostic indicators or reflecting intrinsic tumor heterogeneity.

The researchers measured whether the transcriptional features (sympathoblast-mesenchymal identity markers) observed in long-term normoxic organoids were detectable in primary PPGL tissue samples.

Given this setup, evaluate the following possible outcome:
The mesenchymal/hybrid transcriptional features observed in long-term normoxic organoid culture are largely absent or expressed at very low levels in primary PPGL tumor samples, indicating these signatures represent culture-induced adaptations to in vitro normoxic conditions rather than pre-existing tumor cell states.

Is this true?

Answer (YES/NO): NO